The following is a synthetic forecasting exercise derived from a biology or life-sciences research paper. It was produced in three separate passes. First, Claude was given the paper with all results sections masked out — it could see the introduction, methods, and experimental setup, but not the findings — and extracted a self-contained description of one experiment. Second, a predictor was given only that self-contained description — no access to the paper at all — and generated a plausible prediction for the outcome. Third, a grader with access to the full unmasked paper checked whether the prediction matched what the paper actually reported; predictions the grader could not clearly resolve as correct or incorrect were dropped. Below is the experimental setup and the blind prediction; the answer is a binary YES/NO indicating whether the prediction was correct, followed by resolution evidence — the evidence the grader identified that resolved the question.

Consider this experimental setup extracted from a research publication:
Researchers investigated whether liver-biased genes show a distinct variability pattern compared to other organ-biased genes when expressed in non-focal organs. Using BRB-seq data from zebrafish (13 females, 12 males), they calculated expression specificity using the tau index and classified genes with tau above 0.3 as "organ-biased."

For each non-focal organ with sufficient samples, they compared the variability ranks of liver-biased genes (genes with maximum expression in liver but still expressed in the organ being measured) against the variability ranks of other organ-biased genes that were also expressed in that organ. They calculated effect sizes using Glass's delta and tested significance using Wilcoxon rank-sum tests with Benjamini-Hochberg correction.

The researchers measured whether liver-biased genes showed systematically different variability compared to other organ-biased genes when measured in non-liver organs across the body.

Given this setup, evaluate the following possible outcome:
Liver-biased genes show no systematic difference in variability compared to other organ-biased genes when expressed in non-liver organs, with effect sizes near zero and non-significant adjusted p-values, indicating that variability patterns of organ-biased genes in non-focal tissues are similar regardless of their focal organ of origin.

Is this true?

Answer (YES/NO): NO